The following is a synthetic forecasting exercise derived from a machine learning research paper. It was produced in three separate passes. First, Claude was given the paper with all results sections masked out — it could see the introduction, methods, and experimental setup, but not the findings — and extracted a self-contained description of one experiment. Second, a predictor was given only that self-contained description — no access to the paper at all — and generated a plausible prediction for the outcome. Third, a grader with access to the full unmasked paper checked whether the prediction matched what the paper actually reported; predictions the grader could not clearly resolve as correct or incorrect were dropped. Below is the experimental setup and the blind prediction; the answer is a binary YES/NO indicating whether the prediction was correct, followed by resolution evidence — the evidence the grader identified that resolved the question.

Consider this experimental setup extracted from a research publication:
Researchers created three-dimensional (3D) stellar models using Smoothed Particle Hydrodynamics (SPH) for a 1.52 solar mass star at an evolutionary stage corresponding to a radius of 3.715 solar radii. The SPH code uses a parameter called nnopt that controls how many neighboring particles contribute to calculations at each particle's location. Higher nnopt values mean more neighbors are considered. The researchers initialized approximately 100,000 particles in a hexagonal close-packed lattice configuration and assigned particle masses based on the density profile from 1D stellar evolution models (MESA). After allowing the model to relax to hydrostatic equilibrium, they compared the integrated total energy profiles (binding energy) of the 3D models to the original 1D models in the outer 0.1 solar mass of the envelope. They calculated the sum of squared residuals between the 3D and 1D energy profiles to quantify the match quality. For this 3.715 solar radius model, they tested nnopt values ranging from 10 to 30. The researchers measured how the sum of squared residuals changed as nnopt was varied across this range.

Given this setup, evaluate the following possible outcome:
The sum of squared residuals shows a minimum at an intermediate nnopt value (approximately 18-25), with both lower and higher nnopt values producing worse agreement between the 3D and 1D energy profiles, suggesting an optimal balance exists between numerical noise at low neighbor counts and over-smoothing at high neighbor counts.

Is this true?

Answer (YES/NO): NO